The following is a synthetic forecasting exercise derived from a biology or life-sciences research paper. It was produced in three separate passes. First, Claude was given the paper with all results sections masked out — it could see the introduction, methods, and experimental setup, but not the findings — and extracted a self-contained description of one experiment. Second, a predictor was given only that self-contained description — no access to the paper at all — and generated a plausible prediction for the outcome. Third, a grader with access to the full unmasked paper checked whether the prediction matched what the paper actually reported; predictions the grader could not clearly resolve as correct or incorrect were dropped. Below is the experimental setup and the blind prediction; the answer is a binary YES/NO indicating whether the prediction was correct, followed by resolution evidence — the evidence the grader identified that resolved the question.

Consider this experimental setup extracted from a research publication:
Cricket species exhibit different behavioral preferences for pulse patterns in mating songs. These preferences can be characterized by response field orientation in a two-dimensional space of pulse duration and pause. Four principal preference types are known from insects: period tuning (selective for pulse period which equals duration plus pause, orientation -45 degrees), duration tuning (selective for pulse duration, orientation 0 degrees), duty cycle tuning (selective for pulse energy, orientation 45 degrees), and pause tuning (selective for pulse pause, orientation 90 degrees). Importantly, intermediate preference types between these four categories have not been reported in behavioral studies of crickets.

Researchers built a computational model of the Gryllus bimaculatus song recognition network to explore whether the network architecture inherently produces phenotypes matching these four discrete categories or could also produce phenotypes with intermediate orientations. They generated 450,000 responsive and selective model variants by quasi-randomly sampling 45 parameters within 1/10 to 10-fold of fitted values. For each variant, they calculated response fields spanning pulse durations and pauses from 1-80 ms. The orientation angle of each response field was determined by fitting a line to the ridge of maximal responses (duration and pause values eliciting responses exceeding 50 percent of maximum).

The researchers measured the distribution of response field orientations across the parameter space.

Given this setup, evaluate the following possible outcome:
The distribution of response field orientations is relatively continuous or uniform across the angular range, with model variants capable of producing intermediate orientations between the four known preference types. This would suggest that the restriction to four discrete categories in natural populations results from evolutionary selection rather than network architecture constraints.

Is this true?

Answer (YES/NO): NO